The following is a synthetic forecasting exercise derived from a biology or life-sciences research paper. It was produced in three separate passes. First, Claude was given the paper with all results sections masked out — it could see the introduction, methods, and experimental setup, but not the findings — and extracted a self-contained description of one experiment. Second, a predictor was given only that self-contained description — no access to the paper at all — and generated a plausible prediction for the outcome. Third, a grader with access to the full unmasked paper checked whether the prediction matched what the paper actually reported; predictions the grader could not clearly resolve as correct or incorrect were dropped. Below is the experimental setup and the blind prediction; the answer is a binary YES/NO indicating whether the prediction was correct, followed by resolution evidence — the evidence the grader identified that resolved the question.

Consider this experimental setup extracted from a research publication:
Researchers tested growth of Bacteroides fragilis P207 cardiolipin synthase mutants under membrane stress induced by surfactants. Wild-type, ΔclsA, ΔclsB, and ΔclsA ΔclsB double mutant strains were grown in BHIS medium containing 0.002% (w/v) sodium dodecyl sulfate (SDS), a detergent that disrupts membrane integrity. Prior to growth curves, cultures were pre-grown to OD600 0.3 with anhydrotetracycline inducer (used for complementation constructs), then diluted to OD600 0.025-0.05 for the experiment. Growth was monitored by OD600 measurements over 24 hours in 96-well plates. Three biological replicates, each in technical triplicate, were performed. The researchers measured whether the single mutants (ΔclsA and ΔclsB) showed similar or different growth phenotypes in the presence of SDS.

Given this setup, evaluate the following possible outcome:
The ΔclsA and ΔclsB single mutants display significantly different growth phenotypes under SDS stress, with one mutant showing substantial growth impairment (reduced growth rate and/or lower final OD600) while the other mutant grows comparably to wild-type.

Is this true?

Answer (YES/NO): NO